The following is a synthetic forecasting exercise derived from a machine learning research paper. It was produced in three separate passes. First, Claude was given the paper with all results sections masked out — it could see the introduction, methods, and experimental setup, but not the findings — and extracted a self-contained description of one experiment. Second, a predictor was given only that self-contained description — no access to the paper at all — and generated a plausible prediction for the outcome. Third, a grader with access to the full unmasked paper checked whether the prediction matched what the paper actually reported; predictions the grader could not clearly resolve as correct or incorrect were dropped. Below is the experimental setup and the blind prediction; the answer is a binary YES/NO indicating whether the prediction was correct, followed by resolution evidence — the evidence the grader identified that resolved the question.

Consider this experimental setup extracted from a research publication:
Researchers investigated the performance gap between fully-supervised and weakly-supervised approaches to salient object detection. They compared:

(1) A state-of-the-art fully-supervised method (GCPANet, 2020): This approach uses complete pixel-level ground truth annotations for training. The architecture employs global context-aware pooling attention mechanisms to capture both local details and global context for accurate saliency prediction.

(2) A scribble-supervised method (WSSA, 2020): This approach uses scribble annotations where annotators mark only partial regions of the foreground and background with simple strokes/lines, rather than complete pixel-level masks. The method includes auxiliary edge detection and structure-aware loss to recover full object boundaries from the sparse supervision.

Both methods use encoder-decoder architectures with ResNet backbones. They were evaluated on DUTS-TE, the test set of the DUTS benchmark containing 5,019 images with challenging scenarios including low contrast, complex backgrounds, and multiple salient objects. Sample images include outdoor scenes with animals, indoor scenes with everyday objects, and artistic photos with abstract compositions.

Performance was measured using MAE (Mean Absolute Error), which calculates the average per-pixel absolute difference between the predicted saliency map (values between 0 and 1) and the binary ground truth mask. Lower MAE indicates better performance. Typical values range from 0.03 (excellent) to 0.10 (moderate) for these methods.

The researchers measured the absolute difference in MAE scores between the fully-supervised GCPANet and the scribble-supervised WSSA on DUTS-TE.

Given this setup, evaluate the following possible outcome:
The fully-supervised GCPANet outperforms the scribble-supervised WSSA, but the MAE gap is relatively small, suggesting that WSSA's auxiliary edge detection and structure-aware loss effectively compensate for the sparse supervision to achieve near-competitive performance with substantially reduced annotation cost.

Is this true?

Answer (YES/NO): NO